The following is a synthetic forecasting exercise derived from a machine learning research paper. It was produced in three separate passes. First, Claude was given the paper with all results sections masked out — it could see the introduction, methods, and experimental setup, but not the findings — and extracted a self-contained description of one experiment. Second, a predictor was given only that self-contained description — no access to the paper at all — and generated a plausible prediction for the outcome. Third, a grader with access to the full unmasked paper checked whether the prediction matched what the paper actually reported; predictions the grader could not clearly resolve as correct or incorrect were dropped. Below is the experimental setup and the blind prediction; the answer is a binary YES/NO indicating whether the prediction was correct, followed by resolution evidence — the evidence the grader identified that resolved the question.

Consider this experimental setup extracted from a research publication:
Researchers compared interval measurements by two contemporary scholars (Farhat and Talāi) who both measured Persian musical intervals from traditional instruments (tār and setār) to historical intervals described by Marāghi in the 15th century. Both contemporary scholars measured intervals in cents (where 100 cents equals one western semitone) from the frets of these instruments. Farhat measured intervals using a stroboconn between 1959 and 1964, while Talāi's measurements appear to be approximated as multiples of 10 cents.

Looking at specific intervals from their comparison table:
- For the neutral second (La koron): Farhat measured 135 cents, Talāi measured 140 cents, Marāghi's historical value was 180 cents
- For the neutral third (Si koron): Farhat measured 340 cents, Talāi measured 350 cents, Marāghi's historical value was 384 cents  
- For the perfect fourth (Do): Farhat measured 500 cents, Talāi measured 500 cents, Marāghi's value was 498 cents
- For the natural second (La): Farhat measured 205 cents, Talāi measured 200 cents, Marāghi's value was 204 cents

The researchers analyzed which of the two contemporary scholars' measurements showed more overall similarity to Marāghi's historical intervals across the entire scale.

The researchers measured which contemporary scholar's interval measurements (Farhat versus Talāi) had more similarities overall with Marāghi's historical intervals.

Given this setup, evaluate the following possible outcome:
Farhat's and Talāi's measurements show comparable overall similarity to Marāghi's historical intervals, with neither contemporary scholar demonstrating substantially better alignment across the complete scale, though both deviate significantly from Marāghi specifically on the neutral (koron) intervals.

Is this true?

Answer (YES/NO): NO